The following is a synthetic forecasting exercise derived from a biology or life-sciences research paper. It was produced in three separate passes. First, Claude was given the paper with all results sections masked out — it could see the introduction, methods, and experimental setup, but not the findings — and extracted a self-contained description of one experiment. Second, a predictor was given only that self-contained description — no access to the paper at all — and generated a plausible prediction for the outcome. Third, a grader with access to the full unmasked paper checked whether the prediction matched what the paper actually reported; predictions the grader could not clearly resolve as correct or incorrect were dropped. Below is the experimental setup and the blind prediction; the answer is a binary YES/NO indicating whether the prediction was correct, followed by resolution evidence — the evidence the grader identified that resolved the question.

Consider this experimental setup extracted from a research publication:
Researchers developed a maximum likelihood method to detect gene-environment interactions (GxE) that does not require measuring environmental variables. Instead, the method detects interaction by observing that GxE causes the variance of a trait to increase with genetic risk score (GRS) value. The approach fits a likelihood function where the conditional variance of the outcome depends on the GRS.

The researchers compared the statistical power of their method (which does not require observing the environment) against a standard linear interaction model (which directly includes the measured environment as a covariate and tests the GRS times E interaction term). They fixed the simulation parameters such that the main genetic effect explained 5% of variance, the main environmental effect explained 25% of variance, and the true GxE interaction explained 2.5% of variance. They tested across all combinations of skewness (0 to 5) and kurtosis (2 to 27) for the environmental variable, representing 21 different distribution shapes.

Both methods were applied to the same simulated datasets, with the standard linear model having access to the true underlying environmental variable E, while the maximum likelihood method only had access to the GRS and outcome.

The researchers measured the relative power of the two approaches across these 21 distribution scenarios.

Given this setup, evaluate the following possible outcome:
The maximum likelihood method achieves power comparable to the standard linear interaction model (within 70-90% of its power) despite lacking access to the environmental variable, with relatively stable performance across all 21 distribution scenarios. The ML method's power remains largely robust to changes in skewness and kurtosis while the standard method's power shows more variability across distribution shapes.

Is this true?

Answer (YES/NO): NO